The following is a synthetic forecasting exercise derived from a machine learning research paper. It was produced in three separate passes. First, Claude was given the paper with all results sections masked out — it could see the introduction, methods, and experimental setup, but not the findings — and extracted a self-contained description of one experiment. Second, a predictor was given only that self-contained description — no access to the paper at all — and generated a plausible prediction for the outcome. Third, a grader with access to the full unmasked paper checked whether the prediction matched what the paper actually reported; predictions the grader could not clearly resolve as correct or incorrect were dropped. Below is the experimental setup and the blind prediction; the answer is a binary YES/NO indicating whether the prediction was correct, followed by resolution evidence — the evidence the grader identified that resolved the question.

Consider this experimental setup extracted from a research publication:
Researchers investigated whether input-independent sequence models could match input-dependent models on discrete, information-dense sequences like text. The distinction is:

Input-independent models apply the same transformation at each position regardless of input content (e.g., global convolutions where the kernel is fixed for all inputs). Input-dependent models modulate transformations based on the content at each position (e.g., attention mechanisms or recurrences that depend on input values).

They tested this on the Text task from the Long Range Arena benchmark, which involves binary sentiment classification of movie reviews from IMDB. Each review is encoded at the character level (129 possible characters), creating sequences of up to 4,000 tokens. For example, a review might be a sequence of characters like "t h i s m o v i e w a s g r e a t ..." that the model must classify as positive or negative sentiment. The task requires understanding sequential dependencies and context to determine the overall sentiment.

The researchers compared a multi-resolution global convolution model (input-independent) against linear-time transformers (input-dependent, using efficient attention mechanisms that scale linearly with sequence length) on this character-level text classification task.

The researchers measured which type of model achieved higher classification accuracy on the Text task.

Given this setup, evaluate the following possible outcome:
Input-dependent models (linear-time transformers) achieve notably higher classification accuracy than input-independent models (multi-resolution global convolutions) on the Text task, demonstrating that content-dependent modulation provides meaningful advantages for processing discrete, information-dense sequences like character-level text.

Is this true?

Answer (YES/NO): YES